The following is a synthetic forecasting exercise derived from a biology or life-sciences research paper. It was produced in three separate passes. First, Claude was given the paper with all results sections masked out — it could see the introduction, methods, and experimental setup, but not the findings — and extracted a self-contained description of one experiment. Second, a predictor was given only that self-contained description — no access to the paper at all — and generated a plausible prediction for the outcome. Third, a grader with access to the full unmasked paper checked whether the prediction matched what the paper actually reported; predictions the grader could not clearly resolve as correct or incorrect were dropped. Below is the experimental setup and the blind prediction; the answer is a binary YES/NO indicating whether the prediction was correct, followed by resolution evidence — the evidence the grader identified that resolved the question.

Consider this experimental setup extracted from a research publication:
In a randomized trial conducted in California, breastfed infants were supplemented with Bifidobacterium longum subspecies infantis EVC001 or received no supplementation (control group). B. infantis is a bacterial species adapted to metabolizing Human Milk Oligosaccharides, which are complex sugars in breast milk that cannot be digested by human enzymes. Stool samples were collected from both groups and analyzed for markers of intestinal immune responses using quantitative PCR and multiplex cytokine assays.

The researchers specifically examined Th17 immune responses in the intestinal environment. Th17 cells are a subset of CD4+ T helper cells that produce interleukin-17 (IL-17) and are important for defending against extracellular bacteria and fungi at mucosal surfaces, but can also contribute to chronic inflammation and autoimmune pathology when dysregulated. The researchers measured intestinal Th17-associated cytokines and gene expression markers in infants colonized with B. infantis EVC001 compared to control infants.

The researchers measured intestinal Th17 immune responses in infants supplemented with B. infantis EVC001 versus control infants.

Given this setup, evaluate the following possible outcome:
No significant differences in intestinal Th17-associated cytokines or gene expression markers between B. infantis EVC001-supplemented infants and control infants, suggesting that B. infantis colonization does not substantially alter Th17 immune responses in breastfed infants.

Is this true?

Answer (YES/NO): NO